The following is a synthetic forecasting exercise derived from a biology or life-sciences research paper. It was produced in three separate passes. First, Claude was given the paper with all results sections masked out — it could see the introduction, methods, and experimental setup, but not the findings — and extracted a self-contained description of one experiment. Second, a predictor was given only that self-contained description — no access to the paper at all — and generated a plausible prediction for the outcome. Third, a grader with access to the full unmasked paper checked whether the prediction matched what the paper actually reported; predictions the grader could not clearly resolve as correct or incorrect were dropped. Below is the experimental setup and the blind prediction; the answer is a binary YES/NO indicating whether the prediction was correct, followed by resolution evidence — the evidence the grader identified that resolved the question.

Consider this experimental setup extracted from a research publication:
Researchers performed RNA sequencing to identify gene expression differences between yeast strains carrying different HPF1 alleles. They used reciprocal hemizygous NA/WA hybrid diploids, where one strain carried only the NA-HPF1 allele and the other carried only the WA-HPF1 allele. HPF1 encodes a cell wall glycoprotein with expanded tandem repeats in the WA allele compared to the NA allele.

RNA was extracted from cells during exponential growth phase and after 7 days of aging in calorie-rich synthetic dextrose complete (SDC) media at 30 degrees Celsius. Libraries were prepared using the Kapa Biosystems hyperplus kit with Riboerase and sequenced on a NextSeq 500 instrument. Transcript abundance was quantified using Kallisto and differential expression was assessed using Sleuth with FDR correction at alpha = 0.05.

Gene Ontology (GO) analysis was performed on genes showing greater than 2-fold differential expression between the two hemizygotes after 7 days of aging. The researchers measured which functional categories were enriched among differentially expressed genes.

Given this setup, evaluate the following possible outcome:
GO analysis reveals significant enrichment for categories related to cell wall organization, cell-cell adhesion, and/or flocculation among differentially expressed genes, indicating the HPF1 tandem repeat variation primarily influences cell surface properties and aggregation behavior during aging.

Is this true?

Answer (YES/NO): NO